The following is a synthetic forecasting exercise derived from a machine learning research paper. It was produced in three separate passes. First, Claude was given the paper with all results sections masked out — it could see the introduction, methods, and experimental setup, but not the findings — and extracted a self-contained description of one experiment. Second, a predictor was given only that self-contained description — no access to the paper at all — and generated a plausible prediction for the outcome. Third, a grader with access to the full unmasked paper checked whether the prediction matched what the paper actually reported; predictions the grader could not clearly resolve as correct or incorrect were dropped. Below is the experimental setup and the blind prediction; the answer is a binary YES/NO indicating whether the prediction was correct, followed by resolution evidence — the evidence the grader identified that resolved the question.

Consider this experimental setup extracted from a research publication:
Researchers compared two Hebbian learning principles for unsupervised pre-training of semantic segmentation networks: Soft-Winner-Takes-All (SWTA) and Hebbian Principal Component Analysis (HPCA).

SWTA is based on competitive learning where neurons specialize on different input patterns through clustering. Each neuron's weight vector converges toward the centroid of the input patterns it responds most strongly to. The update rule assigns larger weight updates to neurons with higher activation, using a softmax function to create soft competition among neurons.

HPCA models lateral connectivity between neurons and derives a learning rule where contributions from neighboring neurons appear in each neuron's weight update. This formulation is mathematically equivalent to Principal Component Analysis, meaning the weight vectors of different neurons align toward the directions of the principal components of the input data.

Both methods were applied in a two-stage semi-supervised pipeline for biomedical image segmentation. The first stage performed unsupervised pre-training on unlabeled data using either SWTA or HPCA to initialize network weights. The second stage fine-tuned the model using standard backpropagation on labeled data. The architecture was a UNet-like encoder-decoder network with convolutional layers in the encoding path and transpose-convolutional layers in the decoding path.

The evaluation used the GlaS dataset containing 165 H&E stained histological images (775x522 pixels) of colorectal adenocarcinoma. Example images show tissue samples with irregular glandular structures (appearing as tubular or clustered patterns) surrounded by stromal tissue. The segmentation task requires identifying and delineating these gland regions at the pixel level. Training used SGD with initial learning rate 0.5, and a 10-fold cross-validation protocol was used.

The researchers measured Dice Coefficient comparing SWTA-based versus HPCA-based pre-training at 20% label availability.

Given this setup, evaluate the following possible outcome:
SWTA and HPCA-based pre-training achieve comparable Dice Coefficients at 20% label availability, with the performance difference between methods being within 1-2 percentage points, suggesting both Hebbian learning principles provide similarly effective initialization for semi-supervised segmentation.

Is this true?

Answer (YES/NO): YES